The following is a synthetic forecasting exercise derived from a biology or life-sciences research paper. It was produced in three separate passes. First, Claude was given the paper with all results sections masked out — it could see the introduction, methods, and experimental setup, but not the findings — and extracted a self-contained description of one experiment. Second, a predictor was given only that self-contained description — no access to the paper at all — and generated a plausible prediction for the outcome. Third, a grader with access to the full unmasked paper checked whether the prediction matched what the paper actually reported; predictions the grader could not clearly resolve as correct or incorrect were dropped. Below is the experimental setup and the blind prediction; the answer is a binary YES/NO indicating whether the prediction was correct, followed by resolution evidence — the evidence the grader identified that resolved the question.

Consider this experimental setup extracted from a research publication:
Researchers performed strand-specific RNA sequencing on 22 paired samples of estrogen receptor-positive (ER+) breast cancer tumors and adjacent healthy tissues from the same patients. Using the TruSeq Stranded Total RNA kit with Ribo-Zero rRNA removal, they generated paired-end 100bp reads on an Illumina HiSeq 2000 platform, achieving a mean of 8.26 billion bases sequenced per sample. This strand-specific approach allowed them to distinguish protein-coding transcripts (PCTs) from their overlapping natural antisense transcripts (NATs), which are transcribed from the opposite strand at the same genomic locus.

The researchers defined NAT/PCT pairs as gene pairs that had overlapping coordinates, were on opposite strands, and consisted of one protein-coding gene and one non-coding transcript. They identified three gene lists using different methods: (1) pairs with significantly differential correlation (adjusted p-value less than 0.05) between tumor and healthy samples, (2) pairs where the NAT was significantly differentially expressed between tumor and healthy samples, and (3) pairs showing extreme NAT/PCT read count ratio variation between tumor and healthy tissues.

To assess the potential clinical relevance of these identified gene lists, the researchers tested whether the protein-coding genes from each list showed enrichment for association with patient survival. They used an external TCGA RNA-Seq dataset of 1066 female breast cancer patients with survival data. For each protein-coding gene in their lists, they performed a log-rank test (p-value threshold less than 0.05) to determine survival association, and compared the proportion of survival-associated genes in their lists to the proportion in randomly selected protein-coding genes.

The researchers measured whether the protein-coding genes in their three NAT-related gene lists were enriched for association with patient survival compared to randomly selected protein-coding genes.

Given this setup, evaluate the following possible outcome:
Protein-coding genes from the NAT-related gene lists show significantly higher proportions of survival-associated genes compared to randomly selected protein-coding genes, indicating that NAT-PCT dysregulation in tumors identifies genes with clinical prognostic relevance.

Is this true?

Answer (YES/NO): YES